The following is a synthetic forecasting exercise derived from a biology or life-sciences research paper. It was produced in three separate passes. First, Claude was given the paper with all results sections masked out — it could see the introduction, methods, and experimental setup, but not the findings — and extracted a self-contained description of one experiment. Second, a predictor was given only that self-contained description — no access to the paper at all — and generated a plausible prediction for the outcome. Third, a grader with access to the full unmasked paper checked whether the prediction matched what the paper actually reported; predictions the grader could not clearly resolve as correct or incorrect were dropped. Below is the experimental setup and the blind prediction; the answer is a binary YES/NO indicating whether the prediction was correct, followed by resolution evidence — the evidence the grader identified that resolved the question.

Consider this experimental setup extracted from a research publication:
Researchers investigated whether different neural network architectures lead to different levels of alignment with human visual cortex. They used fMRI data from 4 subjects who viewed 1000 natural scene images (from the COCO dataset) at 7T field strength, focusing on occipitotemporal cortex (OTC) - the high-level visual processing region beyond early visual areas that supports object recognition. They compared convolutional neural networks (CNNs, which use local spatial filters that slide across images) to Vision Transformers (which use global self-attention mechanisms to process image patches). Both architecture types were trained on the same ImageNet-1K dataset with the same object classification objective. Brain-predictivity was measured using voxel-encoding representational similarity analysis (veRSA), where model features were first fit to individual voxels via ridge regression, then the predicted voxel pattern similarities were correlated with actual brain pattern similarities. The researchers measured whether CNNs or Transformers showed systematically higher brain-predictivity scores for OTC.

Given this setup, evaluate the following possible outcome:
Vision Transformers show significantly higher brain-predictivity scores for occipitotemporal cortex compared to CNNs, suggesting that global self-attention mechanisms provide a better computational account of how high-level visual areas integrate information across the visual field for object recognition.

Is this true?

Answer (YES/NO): NO